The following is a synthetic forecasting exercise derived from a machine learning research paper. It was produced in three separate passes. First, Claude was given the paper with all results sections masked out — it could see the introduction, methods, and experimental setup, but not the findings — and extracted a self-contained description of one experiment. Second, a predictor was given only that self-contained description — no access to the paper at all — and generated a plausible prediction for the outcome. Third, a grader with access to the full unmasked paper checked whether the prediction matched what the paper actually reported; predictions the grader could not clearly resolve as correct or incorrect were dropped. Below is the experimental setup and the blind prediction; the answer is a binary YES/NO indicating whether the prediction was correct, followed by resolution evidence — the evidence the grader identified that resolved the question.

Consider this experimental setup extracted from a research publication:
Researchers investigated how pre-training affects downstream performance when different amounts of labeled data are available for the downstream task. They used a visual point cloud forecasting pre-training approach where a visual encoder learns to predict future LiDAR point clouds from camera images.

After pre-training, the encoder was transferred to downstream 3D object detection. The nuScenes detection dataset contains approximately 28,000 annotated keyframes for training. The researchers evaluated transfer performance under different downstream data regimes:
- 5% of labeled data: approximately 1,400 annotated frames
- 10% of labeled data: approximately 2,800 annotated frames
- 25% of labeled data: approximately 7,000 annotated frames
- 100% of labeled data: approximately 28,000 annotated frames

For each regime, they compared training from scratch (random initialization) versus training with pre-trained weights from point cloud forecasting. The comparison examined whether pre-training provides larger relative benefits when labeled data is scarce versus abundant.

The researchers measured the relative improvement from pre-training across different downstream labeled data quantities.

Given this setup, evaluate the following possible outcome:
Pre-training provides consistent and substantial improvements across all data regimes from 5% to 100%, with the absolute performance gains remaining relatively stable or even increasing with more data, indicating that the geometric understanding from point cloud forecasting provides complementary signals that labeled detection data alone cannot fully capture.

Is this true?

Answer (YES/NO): NO